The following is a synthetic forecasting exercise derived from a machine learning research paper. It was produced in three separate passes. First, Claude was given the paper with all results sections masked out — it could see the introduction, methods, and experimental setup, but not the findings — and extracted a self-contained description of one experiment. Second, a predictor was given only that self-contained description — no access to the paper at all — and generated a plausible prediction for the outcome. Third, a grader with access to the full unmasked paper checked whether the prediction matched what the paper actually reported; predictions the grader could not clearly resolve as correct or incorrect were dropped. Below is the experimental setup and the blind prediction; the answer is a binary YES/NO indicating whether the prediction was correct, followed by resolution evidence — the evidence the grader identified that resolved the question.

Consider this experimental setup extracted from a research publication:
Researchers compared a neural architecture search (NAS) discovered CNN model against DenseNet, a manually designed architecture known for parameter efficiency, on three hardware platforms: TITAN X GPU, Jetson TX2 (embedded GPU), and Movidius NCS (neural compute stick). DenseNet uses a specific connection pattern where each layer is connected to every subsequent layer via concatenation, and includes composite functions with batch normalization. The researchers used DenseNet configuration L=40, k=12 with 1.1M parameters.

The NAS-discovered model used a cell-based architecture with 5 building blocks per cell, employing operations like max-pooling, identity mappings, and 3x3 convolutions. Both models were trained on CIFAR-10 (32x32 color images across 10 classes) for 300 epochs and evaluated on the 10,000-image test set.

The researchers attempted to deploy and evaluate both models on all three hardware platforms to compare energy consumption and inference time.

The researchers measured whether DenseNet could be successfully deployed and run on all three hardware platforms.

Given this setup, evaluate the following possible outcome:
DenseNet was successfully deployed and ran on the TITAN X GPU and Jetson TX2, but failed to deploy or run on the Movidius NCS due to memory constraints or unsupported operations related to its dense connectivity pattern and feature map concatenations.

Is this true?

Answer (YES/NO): NO